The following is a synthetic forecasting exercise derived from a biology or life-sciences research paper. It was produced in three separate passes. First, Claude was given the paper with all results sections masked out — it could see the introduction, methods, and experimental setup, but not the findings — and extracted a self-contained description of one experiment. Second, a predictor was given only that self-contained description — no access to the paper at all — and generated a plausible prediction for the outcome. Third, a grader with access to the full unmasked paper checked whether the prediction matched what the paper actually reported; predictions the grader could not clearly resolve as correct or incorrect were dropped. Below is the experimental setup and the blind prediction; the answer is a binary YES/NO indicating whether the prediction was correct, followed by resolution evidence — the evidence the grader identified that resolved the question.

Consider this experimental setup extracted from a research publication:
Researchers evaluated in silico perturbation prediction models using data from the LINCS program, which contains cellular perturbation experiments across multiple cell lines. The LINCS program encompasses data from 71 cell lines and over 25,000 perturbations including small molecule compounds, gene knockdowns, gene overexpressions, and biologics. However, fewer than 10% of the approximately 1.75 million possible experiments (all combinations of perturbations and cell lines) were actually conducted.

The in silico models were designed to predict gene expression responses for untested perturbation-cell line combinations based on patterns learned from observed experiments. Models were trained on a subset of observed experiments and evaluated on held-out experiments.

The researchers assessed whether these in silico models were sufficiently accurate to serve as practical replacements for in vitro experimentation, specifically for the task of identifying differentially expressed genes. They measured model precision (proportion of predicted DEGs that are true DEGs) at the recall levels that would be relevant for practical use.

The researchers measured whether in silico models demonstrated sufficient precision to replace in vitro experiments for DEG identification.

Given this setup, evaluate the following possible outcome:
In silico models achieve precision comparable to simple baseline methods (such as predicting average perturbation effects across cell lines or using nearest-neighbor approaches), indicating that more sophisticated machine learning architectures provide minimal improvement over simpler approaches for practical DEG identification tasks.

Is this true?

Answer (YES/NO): YES